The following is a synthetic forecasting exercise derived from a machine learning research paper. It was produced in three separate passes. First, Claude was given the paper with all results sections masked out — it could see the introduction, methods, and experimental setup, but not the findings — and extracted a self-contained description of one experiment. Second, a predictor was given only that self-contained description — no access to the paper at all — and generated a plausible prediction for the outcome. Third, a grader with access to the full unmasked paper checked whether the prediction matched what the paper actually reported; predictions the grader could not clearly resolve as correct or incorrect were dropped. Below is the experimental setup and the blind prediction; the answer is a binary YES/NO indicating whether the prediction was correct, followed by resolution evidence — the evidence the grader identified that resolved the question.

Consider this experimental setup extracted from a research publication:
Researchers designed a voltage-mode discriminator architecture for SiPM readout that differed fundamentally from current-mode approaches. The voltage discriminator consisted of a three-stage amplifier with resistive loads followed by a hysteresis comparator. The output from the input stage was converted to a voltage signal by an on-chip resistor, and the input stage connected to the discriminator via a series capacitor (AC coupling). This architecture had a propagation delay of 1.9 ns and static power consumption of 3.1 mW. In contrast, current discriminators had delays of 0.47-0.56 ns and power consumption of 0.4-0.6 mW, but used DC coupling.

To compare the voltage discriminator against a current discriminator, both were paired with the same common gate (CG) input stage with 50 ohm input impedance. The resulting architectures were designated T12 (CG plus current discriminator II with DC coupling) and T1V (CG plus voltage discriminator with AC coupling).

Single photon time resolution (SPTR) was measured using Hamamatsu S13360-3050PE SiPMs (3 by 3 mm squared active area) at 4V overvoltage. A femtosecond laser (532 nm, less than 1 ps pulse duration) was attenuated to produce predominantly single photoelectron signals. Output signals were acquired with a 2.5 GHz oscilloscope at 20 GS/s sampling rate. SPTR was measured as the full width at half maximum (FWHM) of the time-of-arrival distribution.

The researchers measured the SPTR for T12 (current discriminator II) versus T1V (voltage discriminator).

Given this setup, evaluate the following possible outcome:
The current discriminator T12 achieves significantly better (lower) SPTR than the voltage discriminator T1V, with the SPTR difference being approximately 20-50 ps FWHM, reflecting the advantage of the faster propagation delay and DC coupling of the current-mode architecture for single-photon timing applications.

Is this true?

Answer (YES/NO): NO